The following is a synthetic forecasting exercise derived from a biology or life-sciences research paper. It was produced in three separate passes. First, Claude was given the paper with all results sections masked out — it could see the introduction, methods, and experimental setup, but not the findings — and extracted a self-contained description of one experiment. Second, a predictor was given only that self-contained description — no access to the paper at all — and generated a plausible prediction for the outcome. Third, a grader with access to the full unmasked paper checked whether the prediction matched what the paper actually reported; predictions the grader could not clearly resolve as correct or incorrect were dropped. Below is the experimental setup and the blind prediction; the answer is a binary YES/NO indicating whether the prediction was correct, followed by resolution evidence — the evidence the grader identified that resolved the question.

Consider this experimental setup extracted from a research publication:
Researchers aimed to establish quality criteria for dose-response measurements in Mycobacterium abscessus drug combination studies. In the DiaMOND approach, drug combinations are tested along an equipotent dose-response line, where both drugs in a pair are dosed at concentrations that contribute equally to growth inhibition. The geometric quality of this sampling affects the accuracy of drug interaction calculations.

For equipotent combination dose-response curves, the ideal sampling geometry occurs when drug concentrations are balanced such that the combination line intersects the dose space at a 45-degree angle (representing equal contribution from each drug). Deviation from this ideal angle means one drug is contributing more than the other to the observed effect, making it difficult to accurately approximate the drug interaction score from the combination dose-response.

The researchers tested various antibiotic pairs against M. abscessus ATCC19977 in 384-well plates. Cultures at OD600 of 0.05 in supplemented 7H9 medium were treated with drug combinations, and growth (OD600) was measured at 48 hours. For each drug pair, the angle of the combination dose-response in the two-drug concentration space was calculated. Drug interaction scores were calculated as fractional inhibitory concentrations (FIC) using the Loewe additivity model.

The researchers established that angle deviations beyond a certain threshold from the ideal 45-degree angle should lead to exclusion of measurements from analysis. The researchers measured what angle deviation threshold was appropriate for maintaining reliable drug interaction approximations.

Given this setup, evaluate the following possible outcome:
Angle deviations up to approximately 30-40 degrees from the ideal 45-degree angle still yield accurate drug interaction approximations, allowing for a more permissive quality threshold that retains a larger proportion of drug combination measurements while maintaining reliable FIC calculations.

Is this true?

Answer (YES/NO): NO